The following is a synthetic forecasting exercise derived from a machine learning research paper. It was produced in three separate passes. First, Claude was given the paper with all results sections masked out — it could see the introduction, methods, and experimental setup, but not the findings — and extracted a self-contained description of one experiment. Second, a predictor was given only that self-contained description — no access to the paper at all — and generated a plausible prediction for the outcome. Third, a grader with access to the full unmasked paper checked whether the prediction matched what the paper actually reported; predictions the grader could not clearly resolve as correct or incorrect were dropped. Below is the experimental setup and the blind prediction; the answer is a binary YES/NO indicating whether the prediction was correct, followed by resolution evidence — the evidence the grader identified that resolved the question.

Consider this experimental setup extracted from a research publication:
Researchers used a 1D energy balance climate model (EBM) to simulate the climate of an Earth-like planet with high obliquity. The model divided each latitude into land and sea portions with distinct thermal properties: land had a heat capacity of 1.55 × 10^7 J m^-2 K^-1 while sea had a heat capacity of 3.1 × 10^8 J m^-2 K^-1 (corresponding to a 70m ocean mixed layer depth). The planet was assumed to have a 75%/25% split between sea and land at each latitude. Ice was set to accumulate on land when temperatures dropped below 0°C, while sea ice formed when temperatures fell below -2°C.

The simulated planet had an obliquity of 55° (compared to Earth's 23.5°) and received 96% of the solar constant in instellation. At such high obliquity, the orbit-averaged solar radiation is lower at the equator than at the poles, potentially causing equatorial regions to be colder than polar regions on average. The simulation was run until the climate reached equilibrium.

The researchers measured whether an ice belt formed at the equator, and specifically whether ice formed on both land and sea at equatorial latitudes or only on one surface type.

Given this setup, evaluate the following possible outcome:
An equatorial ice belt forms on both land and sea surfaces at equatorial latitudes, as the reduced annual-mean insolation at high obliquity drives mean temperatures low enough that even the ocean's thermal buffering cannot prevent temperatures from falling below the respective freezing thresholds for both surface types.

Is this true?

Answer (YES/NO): NO